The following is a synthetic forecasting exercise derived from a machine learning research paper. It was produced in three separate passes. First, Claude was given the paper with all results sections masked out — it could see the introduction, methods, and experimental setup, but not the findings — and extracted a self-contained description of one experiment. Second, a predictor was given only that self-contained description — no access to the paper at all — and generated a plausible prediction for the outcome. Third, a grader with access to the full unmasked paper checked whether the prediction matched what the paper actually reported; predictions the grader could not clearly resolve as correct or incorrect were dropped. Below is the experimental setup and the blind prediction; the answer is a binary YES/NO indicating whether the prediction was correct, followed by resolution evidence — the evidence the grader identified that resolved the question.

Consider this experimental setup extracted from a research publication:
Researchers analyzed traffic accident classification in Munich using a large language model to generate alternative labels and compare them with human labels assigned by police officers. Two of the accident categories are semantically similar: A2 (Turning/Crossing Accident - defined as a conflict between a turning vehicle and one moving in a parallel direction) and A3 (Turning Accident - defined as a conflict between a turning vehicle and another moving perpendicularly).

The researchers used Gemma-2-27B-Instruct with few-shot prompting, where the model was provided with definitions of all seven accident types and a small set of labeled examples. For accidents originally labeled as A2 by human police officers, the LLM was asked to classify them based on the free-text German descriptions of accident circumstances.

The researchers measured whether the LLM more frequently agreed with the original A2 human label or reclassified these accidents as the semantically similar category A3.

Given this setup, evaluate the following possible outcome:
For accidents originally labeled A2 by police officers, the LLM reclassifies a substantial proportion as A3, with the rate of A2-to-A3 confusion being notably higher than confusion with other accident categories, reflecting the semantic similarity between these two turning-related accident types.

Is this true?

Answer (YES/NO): YES